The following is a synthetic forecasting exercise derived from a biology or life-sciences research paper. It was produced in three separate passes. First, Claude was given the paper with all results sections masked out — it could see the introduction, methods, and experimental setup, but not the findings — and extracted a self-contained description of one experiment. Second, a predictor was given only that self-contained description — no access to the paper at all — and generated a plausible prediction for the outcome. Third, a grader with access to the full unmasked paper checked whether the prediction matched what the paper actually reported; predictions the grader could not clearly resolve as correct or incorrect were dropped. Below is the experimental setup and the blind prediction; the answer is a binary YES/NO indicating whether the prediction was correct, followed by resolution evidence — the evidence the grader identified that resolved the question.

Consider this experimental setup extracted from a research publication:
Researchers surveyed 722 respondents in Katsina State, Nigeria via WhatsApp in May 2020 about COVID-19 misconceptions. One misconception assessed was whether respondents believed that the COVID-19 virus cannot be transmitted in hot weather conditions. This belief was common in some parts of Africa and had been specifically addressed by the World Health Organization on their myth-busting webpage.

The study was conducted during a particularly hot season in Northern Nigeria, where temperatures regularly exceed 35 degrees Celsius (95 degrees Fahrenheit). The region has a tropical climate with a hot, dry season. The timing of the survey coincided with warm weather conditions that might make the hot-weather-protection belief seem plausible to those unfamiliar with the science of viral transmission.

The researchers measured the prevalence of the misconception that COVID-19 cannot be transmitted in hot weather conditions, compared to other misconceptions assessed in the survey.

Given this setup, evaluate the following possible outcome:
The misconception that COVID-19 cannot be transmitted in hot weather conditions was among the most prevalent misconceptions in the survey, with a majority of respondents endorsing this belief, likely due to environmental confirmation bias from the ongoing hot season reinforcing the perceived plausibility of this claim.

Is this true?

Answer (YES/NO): NO